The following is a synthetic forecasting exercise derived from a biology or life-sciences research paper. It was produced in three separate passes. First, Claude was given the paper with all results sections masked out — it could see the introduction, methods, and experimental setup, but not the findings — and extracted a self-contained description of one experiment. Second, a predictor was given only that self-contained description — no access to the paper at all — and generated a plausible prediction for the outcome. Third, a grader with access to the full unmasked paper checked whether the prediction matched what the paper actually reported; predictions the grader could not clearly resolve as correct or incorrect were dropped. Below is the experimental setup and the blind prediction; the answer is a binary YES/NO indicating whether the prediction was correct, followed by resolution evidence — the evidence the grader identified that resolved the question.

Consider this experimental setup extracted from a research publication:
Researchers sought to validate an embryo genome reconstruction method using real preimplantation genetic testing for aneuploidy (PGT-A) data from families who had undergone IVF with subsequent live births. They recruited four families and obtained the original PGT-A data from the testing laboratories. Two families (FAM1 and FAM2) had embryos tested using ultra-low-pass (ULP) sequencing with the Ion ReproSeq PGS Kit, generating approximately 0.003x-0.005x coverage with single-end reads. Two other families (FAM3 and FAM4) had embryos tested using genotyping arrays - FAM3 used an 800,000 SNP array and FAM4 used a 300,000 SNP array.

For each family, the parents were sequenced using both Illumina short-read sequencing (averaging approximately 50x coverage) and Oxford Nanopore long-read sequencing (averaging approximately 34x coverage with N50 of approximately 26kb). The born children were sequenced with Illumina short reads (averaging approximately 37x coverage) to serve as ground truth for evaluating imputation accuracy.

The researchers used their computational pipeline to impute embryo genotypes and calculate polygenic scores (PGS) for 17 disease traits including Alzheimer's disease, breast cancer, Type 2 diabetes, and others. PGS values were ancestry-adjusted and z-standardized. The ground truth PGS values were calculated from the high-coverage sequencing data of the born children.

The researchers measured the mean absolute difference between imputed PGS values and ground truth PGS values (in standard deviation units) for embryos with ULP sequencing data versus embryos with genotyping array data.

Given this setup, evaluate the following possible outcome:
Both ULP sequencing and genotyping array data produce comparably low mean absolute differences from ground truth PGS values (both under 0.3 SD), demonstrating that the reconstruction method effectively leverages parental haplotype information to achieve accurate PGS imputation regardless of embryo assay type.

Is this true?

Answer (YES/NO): NO